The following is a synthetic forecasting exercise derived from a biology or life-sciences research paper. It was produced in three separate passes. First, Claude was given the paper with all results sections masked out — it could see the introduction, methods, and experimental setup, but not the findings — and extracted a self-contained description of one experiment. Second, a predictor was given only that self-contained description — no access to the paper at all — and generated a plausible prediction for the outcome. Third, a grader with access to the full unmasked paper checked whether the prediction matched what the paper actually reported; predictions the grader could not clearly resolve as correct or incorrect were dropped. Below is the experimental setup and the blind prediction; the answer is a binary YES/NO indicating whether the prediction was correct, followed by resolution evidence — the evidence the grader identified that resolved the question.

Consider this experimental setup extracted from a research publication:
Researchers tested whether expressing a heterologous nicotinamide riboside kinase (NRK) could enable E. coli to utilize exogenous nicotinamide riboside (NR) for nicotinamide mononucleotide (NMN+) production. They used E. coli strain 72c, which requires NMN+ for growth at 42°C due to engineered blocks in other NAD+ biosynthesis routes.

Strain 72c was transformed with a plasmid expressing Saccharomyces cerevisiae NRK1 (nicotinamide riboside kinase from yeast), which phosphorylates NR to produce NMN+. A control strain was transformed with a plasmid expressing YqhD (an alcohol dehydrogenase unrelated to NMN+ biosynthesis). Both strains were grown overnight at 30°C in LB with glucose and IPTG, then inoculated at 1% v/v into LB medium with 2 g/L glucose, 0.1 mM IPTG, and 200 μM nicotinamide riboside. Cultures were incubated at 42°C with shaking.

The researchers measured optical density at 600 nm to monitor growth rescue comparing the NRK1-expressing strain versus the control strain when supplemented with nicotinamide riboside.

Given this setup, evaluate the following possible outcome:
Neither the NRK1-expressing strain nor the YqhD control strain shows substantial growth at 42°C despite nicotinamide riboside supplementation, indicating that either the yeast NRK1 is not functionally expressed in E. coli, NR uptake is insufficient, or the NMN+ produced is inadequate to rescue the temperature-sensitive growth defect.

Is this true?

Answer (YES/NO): YES